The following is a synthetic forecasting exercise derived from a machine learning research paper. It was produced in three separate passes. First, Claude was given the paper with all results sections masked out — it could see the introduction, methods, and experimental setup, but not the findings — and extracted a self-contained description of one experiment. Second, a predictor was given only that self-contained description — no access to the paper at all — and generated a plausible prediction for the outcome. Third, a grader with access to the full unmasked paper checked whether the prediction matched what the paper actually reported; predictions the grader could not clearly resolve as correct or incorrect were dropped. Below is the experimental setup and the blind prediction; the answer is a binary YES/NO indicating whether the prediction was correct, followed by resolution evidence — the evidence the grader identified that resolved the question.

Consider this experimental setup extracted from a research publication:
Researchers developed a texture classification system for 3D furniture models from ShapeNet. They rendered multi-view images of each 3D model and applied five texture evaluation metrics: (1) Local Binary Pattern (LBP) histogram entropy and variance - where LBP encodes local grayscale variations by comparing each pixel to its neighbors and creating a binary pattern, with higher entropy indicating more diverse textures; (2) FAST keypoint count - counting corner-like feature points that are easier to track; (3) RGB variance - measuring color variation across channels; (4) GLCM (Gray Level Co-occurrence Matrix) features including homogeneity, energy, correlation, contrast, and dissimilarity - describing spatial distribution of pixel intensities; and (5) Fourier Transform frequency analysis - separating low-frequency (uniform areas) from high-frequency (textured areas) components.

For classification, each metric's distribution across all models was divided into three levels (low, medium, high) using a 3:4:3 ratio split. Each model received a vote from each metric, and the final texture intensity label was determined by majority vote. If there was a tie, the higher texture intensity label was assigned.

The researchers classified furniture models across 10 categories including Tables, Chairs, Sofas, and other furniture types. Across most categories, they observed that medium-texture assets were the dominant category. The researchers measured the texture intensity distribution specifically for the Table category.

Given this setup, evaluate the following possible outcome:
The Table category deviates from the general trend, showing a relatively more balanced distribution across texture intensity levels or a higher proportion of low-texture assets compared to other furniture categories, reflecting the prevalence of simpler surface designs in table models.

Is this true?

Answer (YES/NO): YES